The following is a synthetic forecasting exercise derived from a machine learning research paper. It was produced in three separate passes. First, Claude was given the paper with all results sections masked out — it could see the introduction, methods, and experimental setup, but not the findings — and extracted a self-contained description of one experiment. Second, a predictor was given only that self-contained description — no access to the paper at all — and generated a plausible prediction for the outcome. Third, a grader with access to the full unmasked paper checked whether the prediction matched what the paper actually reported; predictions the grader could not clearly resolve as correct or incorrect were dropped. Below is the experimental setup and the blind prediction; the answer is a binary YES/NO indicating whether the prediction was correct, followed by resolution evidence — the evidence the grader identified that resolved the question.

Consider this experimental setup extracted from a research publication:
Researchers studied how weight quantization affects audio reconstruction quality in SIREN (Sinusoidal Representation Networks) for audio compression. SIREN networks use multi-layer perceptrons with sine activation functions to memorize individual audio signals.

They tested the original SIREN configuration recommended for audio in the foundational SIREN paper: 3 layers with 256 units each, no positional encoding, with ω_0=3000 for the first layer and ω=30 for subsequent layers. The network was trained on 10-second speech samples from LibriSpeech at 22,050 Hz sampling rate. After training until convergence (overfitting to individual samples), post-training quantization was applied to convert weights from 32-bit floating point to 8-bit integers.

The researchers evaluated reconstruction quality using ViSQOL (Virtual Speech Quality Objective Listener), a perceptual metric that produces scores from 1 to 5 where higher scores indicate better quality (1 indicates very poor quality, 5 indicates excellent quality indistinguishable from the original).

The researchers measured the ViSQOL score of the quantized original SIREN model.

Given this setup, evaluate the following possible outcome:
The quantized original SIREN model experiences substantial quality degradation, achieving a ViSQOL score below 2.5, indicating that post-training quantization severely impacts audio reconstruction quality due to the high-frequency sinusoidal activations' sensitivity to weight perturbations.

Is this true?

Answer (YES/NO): YES